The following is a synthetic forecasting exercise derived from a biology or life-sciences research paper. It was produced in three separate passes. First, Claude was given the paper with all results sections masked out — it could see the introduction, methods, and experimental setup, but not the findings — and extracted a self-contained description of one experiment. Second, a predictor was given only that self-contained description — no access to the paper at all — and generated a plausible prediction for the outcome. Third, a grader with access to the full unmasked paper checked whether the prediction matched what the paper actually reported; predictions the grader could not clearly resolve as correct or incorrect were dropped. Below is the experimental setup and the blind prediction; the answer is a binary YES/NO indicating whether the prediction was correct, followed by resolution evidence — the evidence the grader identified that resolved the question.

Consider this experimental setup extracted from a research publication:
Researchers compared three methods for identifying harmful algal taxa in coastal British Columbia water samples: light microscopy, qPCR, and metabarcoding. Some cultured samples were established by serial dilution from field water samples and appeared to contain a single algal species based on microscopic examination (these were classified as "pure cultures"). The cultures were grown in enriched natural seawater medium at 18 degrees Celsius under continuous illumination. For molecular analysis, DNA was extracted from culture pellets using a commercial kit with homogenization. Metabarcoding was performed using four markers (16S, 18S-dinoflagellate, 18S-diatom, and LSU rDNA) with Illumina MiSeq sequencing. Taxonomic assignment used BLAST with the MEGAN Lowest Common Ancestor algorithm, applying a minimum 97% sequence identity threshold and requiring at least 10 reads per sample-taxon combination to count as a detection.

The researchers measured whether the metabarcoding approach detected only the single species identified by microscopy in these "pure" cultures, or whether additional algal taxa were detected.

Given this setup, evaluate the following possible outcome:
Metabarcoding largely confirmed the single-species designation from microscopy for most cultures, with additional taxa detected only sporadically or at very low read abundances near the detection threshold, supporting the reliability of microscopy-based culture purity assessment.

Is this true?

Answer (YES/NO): YES